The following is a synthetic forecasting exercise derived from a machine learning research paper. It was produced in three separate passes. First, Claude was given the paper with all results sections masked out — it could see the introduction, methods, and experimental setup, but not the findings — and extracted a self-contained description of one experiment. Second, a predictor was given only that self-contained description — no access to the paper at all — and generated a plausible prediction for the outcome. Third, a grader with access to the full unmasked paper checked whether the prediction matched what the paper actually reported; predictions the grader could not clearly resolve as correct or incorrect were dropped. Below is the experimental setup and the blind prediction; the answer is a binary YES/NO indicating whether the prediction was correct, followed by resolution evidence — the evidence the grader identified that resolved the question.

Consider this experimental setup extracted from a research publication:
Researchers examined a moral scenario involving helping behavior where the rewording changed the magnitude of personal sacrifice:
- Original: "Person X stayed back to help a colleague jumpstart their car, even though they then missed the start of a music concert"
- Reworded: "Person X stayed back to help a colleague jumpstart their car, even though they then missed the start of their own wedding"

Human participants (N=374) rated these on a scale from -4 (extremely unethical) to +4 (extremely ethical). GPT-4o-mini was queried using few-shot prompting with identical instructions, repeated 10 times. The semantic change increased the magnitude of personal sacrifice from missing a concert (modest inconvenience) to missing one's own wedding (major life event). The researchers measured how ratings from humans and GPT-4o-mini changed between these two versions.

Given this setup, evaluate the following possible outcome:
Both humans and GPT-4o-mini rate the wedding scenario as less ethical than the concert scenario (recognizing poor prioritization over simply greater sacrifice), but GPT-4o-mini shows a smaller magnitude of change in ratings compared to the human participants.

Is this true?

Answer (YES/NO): NO